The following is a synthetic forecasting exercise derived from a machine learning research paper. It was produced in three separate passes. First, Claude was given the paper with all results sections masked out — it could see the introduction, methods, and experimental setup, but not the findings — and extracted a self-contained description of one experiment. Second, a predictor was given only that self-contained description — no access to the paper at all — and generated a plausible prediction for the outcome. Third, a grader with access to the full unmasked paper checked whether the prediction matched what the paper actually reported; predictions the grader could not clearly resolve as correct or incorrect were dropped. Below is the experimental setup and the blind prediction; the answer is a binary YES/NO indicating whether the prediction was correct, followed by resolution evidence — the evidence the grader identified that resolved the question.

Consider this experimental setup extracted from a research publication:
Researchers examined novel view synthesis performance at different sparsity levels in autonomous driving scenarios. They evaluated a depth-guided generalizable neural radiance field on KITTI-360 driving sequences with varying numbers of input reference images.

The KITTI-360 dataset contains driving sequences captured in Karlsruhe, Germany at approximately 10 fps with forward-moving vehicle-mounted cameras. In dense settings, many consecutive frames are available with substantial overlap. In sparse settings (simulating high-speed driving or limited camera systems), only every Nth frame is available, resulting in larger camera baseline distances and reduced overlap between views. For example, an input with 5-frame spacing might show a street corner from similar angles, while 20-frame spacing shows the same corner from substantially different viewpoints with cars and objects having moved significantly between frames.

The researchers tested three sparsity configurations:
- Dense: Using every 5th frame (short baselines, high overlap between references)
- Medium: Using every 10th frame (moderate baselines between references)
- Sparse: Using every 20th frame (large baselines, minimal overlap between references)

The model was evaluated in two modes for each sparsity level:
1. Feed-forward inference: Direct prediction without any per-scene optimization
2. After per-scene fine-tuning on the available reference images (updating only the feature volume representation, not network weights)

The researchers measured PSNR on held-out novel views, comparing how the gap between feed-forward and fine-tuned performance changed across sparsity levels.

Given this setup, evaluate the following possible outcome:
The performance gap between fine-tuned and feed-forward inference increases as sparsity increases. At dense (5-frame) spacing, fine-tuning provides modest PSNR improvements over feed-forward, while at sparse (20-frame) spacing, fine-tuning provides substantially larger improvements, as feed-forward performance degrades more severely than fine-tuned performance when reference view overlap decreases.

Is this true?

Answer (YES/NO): NO